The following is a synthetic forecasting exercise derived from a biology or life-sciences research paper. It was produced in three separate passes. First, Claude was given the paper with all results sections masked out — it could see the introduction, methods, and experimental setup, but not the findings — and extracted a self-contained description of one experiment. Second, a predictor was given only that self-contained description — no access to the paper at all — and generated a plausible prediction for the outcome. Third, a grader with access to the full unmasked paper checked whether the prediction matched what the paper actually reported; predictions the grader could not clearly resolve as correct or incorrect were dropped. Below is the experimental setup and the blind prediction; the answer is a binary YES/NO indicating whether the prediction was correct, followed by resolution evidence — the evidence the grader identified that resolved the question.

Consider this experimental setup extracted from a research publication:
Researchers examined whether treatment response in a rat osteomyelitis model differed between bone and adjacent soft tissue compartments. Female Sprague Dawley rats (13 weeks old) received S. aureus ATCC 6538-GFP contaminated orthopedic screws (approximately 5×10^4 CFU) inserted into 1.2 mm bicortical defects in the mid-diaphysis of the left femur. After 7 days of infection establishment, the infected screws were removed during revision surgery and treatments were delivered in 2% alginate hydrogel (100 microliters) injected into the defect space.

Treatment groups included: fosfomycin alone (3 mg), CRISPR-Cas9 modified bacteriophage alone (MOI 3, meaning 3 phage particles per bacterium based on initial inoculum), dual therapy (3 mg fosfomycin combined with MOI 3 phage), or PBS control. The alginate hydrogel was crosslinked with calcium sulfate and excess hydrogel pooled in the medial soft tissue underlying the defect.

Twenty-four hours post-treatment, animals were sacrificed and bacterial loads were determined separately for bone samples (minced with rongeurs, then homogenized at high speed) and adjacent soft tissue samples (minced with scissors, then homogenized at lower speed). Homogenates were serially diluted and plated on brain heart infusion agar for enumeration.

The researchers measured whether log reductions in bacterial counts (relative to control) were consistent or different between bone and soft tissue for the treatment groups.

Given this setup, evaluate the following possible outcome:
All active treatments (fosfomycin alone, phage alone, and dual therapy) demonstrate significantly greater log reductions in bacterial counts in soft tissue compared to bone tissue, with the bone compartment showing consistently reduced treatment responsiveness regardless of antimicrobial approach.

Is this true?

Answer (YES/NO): NO